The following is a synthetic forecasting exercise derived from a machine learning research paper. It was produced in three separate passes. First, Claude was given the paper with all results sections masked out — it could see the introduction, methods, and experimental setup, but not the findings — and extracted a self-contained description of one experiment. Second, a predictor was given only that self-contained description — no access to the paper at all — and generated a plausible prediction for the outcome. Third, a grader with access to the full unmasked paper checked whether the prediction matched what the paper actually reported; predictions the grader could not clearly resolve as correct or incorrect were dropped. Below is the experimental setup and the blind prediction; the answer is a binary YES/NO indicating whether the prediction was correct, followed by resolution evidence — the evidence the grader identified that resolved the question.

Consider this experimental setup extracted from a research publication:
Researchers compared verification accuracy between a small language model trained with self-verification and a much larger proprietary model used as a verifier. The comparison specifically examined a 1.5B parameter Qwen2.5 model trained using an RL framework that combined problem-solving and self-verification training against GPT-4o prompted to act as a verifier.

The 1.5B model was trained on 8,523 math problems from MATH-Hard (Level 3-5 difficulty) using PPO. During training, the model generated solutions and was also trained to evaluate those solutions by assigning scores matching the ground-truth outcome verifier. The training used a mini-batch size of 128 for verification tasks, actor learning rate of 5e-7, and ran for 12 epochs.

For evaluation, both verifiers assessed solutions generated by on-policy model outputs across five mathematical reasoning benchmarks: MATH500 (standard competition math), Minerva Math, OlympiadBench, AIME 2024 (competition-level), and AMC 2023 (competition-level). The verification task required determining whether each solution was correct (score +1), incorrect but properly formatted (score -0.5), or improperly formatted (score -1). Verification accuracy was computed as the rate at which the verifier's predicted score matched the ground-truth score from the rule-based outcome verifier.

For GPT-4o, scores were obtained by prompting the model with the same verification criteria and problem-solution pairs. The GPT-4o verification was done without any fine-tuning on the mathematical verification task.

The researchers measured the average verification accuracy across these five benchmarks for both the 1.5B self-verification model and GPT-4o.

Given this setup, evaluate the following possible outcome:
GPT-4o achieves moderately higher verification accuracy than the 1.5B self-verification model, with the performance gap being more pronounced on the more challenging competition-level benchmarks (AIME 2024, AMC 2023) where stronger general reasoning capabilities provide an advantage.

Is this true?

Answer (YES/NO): NO